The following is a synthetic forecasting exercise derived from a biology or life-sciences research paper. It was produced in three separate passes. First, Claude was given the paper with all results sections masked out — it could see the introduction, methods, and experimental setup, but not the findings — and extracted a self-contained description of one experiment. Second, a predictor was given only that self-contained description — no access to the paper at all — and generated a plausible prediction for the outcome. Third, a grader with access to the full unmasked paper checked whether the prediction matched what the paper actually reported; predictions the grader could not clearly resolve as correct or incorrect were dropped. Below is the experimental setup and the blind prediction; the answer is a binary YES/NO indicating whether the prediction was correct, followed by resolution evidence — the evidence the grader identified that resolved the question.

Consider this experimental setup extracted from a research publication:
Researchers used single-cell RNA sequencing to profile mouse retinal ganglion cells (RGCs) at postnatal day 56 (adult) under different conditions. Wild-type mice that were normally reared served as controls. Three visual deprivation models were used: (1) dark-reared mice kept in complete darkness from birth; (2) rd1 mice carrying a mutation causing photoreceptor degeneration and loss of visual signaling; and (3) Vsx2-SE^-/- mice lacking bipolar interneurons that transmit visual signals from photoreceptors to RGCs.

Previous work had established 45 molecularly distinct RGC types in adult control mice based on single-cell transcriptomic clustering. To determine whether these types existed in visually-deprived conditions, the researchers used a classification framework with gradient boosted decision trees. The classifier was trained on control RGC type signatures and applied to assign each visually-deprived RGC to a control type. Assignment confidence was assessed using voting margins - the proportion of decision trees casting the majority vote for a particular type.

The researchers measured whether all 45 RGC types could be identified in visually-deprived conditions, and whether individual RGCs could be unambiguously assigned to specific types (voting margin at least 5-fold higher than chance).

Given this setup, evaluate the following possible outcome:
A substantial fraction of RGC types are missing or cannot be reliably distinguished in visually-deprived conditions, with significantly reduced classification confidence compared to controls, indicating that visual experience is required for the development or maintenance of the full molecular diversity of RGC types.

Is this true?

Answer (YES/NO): NO